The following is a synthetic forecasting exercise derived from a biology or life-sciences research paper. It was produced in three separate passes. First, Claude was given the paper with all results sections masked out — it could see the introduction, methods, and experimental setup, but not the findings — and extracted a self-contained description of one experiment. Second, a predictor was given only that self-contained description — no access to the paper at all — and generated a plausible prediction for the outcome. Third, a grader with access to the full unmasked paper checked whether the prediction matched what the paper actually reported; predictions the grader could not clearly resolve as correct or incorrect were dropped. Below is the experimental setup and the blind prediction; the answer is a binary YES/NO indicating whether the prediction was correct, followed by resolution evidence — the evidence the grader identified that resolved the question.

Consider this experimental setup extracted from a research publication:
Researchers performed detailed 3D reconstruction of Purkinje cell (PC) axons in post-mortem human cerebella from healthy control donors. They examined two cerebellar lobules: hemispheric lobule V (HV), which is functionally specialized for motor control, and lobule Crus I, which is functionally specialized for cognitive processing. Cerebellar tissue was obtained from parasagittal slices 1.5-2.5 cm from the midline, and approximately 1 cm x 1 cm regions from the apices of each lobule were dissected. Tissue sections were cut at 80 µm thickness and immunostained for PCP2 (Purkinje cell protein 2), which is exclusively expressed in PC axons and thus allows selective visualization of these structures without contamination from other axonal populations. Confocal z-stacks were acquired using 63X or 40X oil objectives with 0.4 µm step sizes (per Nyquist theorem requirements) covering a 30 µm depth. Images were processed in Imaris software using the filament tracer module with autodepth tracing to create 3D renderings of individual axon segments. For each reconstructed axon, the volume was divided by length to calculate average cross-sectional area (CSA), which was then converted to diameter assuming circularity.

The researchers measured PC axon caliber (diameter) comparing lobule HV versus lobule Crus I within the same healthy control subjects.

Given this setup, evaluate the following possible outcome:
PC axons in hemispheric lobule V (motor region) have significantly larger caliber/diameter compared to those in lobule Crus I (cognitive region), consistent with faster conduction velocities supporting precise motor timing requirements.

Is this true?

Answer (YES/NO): YES